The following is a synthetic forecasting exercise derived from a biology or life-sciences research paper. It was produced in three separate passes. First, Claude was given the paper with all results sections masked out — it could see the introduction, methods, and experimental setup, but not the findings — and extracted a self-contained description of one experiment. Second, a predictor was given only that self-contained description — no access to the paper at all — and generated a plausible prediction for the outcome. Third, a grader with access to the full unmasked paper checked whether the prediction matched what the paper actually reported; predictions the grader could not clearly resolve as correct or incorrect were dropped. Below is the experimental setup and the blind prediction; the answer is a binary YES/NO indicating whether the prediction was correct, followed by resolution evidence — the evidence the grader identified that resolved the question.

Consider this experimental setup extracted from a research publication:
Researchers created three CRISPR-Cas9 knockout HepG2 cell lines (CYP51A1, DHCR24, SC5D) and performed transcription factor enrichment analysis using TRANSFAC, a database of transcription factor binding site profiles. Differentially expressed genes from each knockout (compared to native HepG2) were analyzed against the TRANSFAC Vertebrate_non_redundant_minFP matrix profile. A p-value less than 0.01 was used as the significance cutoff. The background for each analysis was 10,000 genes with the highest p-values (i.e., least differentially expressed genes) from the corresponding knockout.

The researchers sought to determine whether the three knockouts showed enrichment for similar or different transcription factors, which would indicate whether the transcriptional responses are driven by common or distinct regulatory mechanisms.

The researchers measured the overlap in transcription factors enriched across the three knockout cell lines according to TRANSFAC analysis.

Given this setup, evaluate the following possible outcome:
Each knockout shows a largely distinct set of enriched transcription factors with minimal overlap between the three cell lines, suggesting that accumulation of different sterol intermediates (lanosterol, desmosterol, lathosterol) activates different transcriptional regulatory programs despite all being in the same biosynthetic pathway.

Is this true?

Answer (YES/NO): YES